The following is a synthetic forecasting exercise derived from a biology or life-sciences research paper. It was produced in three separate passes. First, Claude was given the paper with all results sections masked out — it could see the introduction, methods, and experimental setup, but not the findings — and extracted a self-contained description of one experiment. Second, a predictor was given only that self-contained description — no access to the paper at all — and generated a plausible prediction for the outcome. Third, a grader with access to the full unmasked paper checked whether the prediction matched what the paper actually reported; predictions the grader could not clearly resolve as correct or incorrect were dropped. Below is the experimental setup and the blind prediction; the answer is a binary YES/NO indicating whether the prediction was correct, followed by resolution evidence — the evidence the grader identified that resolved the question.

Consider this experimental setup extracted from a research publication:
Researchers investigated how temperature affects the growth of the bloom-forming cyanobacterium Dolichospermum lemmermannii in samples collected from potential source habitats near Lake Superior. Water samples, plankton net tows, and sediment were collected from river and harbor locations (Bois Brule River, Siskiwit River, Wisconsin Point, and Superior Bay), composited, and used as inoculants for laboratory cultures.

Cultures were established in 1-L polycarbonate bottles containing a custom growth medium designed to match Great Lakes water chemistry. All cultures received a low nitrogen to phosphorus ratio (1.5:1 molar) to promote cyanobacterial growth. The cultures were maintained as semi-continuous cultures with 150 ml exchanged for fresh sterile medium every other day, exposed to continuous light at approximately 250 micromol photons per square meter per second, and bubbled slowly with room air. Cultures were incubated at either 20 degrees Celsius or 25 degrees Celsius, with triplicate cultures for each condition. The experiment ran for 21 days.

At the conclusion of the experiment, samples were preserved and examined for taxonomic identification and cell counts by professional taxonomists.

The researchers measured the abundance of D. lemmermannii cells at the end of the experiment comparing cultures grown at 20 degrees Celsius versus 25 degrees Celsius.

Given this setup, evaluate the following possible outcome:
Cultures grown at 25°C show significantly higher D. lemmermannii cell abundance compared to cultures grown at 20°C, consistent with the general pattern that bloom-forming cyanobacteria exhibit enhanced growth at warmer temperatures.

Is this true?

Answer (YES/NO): NO